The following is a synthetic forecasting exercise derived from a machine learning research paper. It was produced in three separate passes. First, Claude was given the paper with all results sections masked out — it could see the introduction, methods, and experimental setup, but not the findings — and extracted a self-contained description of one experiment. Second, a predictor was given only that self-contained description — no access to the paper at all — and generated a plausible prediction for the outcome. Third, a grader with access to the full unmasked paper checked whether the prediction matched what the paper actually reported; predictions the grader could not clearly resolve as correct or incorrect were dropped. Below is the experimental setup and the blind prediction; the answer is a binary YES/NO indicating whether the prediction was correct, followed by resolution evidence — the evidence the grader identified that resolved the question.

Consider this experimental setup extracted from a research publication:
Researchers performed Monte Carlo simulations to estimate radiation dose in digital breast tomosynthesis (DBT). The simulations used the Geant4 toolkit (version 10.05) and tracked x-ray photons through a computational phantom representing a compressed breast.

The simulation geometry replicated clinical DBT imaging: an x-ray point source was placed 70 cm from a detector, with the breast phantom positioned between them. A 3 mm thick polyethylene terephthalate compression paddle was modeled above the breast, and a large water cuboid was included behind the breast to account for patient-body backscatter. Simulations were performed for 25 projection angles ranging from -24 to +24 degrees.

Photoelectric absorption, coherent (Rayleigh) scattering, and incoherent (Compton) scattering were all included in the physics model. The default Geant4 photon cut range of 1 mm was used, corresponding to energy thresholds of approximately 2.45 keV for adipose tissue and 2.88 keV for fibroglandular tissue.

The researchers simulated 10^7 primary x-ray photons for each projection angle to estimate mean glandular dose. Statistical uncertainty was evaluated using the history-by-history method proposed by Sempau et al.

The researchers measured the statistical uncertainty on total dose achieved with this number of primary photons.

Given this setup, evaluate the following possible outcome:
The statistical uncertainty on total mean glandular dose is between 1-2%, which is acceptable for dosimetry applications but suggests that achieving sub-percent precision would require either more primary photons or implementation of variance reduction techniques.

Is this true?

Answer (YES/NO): NO